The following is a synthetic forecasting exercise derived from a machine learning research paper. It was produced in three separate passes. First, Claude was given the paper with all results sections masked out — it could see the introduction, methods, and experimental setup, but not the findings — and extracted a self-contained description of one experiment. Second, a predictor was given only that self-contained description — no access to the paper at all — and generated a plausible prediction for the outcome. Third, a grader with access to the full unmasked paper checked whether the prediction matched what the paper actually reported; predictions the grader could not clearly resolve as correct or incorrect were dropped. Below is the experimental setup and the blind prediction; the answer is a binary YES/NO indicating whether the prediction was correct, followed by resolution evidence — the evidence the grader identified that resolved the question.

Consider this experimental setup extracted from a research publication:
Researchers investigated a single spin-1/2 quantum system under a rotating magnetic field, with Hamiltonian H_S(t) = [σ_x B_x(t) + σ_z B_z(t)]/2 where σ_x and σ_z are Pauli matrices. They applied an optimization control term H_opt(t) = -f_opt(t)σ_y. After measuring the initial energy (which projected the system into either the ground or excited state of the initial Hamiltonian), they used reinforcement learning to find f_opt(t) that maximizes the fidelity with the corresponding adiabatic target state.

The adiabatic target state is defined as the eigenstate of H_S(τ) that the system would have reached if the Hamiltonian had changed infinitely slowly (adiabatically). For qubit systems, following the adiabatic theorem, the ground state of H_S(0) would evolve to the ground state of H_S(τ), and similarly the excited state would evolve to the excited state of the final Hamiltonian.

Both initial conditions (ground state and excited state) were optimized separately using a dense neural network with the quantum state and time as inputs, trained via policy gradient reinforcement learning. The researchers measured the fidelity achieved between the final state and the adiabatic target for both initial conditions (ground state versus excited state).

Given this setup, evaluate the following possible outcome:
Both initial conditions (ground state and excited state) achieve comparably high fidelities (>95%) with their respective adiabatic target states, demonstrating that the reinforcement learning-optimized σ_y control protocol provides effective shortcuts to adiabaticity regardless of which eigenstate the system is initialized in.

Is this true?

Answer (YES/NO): YES